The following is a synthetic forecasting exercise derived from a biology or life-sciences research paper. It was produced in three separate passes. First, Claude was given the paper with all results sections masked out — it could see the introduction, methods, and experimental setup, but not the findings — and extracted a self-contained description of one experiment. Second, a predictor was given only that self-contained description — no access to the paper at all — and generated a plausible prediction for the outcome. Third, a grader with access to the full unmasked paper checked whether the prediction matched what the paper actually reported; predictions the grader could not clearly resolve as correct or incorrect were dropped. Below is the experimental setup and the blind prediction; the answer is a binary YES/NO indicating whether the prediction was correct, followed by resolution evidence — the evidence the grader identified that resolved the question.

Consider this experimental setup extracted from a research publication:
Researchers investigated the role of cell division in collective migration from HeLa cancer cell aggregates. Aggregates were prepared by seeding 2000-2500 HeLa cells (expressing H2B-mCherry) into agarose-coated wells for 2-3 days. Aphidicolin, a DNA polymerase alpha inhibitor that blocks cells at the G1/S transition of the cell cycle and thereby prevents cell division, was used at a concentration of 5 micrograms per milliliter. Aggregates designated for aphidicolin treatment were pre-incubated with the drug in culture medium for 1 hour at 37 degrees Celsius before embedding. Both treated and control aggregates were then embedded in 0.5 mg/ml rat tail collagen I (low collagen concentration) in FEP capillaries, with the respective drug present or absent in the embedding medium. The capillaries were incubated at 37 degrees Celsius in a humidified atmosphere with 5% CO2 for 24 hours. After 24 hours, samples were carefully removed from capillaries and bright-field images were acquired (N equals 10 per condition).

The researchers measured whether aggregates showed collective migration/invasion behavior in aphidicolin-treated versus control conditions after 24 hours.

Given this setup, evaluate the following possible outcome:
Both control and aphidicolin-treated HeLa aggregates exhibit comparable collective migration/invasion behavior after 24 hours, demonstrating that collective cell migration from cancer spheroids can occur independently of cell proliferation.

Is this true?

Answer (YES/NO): YES